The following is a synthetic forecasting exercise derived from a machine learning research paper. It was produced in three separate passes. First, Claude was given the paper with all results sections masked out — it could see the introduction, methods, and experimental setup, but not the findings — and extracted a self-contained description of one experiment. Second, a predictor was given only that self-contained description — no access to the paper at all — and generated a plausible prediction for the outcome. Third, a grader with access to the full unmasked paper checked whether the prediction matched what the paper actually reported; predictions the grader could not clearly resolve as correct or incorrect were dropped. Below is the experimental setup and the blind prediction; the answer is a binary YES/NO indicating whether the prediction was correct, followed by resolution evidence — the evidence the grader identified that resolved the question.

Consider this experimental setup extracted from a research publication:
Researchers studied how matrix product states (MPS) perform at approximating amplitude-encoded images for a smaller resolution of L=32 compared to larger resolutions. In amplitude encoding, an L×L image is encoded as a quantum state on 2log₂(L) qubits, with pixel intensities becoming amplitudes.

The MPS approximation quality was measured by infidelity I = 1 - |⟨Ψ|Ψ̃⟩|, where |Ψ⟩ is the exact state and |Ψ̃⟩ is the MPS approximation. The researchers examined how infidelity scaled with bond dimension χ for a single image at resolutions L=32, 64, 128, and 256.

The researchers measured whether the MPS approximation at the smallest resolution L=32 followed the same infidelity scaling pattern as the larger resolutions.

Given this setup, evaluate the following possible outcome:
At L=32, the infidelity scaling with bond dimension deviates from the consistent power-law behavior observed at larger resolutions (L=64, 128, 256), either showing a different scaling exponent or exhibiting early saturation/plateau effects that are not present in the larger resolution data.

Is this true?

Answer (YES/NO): NO